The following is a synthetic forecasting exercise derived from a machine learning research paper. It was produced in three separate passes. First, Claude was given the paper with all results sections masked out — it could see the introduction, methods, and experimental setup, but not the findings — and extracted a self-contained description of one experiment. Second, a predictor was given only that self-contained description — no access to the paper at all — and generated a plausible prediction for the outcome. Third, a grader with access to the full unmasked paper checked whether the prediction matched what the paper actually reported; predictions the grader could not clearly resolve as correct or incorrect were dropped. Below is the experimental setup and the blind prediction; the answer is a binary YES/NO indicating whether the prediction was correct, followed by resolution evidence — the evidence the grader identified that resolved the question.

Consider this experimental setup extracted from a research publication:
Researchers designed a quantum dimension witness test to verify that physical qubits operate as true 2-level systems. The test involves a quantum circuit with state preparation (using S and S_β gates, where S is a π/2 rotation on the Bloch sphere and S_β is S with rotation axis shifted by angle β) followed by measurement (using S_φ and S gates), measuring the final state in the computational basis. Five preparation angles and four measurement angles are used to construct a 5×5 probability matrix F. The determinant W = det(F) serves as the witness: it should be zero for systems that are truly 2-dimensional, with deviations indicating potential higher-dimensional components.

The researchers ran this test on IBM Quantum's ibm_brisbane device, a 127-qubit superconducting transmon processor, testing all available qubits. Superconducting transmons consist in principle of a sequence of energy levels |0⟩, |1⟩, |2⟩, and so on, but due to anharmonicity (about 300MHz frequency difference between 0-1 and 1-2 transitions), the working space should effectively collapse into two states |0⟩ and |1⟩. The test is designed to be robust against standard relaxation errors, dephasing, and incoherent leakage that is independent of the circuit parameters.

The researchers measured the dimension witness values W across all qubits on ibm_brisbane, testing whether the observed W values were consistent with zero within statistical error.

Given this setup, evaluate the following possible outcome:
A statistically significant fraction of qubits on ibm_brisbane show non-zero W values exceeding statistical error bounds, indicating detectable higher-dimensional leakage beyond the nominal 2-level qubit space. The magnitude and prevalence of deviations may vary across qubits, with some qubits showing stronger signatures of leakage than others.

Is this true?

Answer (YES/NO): NO